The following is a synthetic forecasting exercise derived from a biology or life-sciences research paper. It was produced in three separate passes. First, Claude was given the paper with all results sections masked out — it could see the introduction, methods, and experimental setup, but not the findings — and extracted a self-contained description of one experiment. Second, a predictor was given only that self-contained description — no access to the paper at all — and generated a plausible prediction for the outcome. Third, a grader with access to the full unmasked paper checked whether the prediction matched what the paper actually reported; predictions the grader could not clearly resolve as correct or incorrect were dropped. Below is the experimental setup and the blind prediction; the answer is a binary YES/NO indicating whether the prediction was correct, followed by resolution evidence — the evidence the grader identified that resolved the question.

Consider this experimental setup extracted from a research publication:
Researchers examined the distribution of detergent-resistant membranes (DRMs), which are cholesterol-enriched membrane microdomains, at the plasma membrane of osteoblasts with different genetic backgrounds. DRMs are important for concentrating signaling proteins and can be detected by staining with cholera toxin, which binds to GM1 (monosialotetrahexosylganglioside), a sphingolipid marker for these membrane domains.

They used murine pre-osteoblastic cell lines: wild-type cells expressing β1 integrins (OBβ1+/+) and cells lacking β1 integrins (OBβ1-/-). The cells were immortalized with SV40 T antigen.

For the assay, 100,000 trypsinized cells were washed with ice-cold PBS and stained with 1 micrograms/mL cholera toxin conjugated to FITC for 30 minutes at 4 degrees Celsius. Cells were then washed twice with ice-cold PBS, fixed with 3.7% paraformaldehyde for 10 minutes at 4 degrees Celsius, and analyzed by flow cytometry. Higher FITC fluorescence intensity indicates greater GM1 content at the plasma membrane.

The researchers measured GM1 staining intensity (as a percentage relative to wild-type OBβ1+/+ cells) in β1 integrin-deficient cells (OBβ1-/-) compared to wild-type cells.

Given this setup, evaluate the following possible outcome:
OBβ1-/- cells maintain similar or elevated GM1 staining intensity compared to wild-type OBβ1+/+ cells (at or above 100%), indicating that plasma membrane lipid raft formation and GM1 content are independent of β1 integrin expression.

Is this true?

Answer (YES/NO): NO